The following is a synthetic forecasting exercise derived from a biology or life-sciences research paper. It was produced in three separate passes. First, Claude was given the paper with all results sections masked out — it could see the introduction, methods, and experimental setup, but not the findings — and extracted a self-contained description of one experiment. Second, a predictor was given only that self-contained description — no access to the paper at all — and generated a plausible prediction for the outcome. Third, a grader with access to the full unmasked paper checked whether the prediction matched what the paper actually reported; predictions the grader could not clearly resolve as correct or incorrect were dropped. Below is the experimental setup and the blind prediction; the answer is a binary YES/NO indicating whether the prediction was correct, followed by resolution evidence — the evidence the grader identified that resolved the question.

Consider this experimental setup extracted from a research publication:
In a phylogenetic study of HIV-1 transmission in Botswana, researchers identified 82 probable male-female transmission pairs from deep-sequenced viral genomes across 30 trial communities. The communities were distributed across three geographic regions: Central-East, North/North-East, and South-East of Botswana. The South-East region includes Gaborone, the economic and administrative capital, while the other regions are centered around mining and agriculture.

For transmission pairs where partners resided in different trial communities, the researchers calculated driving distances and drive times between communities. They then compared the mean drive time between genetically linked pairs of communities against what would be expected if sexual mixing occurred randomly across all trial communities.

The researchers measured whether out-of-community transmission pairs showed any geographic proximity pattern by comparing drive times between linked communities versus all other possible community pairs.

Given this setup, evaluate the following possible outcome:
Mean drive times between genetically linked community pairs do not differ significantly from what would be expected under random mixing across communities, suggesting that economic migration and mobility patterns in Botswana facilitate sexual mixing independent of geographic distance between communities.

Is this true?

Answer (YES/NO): NO